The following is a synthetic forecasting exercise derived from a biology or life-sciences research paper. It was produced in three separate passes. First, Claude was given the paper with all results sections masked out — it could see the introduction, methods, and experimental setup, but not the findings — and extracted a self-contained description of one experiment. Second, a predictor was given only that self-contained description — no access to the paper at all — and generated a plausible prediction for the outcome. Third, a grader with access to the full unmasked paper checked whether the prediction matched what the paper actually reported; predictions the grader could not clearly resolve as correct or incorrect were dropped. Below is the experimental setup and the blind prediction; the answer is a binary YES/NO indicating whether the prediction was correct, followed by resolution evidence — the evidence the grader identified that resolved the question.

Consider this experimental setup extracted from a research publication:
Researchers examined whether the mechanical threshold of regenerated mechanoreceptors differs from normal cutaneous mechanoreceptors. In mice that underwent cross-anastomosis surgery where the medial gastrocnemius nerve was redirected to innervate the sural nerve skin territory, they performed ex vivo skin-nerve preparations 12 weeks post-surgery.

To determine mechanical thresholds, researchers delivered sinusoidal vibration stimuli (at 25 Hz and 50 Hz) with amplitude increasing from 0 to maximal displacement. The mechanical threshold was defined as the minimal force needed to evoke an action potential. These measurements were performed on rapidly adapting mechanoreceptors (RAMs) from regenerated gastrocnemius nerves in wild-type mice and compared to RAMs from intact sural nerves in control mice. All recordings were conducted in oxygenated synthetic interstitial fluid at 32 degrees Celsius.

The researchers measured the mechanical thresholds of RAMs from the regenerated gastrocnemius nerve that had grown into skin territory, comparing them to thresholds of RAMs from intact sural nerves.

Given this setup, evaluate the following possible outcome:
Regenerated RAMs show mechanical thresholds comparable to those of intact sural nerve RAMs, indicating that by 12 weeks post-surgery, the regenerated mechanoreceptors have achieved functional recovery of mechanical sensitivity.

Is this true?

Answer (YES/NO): YES